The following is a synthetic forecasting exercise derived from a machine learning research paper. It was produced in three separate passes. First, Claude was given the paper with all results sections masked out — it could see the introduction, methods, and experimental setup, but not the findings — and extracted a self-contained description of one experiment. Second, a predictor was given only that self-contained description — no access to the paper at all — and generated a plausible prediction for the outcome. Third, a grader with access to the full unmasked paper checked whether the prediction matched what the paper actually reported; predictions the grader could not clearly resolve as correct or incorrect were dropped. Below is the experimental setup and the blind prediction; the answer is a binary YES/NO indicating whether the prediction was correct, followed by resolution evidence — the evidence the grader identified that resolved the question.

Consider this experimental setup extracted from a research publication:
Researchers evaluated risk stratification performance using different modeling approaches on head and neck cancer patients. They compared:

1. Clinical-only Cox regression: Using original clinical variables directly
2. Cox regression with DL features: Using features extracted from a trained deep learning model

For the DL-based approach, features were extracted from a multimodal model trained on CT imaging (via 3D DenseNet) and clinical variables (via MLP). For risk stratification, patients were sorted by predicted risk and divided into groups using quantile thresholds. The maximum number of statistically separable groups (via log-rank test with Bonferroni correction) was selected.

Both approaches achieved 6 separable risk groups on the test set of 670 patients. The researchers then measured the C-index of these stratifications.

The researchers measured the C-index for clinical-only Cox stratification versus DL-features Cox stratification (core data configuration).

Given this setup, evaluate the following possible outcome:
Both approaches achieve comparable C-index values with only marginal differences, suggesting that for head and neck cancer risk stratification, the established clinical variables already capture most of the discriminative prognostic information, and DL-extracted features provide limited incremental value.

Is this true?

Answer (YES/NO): NO